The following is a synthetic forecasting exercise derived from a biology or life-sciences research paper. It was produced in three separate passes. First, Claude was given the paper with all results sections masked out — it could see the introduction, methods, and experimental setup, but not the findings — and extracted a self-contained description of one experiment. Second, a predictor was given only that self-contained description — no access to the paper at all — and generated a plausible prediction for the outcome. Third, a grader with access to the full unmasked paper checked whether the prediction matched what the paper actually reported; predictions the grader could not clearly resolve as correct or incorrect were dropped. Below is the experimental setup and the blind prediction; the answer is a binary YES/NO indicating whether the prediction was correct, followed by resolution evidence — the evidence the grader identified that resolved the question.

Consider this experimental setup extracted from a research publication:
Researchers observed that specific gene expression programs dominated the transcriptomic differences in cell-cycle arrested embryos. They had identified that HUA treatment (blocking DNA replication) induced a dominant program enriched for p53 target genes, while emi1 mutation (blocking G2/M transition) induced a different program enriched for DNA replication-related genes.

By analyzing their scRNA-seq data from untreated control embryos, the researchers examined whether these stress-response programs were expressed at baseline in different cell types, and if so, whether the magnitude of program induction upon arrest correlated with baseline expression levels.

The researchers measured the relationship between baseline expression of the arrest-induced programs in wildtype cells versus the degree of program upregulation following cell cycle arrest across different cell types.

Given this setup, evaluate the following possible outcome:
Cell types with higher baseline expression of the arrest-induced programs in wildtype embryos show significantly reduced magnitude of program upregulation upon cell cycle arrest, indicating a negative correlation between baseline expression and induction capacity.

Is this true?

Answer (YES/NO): NO